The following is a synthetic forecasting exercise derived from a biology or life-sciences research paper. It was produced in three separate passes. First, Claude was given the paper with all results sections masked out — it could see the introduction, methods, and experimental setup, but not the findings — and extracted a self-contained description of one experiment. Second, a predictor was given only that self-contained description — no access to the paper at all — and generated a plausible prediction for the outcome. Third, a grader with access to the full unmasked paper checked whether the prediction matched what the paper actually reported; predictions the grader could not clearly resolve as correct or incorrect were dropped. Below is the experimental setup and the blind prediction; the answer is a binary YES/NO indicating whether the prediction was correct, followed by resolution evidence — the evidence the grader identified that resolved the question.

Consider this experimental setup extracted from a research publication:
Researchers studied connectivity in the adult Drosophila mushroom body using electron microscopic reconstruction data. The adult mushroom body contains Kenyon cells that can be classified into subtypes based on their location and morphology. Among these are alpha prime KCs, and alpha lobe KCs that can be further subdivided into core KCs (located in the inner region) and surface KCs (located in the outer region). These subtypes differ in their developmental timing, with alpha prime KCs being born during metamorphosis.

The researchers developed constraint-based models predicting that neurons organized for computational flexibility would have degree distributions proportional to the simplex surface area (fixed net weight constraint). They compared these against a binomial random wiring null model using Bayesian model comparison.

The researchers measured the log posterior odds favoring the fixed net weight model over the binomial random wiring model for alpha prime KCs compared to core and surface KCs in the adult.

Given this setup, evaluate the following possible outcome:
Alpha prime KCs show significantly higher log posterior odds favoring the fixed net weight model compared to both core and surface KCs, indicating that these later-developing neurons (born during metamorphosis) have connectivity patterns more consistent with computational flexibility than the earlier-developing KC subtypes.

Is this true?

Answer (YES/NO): NO